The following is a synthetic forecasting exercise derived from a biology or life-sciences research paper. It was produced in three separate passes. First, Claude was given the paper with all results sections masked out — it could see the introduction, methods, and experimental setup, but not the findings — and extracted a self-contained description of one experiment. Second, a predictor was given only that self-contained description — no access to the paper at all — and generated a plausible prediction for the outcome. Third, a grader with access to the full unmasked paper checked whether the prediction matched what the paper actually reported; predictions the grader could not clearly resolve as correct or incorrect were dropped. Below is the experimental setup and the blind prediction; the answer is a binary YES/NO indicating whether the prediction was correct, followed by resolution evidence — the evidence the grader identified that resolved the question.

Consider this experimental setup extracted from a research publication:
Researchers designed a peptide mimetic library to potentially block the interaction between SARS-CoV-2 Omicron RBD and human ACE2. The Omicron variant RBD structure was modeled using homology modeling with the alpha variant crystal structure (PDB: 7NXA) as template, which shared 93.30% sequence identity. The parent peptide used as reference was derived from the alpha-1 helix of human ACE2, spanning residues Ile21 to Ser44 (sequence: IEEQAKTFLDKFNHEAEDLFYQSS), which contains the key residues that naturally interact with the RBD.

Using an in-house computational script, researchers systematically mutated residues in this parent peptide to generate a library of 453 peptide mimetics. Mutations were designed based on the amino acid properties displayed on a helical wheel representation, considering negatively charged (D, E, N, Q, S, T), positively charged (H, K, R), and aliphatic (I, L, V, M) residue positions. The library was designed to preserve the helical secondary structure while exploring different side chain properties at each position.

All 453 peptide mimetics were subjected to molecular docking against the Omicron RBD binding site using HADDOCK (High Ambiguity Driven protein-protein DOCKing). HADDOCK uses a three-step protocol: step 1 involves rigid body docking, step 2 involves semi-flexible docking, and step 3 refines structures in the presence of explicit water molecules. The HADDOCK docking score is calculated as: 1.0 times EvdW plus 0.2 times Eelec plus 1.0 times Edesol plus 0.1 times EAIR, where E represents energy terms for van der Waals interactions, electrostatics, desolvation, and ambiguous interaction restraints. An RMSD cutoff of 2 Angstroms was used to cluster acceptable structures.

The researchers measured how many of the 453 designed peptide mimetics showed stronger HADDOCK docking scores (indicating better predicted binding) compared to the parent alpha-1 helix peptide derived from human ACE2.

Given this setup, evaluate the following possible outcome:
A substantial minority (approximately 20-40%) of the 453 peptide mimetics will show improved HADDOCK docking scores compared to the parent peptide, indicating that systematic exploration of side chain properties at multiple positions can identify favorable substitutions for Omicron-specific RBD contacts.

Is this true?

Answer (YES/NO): NO